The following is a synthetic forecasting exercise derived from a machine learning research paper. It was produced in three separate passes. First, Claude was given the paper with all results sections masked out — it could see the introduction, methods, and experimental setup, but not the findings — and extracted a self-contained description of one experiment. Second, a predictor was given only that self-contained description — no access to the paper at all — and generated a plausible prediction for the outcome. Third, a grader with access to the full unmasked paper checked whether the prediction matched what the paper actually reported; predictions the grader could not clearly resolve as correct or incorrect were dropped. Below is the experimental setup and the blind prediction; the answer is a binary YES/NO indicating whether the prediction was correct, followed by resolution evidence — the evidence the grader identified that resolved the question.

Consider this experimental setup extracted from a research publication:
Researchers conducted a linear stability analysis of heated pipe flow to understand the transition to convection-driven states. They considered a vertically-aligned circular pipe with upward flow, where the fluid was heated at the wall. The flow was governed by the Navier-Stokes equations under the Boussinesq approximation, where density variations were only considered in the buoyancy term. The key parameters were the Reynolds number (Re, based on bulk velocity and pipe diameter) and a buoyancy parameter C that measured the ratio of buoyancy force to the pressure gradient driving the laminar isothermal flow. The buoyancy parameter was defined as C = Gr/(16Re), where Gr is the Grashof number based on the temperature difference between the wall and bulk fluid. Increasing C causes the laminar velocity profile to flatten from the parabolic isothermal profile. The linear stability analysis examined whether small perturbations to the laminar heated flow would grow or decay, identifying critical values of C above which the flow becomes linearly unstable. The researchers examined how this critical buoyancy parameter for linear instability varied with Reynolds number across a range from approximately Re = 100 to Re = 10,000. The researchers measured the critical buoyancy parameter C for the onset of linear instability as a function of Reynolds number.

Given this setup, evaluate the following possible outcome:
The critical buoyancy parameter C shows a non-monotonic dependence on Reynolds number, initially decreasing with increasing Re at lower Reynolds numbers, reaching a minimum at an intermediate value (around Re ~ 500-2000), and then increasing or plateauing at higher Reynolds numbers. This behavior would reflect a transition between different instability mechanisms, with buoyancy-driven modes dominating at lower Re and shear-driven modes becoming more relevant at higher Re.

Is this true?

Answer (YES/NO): NO